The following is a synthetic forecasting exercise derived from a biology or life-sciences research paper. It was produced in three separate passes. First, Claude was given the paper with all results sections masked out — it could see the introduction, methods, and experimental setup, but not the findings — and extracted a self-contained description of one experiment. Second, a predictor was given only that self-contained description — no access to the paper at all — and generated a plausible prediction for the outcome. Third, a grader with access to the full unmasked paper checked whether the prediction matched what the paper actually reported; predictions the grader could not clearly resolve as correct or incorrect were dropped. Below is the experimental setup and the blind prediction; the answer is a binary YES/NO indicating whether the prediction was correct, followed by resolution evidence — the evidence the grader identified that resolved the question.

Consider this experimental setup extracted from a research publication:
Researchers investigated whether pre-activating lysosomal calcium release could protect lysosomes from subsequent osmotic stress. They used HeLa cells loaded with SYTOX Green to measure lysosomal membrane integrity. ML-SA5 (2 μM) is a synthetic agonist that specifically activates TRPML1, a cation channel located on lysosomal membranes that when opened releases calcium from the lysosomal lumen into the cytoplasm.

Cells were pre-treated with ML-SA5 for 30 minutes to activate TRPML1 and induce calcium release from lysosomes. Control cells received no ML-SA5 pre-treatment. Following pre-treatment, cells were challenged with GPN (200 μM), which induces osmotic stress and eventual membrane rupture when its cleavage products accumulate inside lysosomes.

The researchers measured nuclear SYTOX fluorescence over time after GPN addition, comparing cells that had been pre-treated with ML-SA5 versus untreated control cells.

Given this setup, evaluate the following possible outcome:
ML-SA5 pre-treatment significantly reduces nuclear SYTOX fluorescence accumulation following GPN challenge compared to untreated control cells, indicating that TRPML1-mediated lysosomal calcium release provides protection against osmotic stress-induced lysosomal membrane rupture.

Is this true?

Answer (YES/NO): YES